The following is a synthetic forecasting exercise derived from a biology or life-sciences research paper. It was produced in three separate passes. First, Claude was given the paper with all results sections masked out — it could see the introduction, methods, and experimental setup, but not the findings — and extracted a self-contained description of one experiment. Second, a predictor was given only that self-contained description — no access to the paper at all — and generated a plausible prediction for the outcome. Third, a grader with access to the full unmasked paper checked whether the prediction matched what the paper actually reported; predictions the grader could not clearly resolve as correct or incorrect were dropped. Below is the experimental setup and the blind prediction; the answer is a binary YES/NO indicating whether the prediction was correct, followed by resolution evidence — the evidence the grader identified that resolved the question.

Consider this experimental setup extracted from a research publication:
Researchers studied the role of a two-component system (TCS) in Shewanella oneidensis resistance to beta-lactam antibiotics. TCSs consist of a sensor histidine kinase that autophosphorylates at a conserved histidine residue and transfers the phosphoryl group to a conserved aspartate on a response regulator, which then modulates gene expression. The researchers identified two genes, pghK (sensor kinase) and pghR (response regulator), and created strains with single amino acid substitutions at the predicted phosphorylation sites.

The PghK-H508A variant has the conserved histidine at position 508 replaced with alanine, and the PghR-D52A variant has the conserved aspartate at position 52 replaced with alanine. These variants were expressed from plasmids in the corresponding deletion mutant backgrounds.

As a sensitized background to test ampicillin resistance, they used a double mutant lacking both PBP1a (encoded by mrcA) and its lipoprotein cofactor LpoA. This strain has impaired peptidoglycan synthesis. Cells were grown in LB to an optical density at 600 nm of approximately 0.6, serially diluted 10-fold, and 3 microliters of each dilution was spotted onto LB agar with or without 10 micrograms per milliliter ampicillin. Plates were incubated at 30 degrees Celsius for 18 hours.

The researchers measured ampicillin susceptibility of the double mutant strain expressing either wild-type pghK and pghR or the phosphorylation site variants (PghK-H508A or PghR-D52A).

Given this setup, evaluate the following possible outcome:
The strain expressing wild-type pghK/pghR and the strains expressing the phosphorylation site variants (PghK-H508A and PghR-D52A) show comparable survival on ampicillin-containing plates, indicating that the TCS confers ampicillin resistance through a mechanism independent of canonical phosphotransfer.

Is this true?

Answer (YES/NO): NO